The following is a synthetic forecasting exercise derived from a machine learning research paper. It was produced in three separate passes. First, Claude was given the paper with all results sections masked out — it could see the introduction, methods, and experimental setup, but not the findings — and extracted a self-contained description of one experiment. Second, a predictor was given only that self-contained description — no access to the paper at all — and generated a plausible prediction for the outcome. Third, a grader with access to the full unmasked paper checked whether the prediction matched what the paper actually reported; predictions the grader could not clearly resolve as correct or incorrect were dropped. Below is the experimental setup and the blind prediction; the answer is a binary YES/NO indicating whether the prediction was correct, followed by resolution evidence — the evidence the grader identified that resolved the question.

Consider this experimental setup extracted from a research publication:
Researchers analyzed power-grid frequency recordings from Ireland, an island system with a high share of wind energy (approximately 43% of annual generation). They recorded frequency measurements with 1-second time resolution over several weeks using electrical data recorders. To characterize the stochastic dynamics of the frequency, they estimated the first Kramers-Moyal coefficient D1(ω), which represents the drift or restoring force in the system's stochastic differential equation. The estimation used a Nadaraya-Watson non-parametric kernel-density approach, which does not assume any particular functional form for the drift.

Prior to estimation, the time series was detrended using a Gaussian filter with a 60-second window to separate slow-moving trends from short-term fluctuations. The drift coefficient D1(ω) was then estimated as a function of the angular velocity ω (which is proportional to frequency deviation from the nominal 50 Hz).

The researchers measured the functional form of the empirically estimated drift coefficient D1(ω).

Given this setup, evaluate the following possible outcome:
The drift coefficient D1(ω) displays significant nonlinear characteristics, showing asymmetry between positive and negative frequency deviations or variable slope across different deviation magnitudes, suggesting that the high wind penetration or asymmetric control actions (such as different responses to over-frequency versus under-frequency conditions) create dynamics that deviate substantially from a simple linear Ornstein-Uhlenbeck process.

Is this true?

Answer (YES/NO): YES